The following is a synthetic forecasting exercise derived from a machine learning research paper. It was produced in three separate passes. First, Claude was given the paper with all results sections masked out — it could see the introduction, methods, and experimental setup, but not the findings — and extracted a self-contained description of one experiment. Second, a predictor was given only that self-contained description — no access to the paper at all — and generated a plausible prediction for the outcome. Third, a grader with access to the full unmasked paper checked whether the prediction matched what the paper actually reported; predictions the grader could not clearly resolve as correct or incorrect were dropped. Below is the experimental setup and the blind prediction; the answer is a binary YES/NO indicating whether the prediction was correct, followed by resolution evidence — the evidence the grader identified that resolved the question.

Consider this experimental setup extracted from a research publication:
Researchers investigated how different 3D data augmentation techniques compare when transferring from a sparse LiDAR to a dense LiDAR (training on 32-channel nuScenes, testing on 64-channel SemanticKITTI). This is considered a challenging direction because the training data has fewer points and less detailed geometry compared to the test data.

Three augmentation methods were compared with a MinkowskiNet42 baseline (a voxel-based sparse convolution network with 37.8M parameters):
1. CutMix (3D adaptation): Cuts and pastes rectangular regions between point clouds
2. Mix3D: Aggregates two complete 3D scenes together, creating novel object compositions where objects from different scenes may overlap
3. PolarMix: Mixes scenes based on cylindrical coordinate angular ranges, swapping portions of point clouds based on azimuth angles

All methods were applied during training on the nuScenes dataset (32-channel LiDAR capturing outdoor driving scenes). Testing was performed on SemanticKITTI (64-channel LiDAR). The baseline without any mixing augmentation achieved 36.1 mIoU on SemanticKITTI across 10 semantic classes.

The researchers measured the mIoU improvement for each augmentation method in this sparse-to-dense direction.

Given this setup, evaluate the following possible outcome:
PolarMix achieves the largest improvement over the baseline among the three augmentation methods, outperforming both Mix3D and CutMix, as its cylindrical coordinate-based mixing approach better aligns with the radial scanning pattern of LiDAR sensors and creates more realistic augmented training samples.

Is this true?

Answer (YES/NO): NO